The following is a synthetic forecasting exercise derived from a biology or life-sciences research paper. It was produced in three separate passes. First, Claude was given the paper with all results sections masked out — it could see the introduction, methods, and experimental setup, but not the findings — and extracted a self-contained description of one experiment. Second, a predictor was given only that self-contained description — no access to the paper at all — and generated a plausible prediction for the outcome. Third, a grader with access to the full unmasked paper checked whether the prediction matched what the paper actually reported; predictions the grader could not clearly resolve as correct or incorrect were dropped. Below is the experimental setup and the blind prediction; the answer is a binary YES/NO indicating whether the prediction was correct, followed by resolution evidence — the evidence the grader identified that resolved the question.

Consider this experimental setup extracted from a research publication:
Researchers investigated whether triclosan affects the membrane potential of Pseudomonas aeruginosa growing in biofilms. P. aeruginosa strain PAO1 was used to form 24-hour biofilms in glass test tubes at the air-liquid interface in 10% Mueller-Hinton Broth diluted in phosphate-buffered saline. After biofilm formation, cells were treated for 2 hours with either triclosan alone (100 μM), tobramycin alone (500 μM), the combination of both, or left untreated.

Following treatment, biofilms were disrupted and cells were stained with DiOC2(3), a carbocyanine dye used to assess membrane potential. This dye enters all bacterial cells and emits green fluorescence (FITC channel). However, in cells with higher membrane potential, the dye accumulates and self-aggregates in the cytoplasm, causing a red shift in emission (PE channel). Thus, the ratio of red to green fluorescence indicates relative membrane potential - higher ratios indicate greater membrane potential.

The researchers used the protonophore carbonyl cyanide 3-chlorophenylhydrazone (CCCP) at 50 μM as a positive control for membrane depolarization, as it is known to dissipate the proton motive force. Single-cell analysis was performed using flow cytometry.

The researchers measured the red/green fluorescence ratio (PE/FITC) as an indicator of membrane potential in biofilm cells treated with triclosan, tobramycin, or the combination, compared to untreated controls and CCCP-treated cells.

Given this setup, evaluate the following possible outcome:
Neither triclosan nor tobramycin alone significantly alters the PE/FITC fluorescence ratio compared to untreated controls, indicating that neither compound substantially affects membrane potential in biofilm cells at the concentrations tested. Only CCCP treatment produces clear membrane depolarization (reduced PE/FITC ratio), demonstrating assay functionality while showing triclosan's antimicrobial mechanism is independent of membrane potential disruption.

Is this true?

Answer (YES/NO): NO